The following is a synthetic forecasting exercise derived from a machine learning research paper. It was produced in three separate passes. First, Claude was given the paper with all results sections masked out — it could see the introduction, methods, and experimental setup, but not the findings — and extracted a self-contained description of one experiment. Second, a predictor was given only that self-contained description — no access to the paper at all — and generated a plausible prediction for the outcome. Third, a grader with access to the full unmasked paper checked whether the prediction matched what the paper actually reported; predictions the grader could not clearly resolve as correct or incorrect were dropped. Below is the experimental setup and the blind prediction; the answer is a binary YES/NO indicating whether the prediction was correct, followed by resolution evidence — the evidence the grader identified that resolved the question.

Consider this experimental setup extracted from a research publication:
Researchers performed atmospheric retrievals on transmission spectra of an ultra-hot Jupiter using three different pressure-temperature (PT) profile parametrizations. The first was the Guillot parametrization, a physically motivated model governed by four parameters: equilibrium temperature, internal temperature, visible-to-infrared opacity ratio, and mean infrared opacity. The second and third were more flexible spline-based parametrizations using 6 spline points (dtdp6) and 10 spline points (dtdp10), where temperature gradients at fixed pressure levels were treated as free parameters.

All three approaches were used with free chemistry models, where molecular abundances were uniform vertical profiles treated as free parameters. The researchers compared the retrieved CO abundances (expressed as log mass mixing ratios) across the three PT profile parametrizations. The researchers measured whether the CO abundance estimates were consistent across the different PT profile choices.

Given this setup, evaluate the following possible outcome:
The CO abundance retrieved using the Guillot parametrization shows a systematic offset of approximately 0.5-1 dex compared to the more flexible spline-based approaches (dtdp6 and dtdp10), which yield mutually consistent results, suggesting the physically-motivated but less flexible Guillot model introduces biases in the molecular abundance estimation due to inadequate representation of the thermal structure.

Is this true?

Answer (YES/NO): NO